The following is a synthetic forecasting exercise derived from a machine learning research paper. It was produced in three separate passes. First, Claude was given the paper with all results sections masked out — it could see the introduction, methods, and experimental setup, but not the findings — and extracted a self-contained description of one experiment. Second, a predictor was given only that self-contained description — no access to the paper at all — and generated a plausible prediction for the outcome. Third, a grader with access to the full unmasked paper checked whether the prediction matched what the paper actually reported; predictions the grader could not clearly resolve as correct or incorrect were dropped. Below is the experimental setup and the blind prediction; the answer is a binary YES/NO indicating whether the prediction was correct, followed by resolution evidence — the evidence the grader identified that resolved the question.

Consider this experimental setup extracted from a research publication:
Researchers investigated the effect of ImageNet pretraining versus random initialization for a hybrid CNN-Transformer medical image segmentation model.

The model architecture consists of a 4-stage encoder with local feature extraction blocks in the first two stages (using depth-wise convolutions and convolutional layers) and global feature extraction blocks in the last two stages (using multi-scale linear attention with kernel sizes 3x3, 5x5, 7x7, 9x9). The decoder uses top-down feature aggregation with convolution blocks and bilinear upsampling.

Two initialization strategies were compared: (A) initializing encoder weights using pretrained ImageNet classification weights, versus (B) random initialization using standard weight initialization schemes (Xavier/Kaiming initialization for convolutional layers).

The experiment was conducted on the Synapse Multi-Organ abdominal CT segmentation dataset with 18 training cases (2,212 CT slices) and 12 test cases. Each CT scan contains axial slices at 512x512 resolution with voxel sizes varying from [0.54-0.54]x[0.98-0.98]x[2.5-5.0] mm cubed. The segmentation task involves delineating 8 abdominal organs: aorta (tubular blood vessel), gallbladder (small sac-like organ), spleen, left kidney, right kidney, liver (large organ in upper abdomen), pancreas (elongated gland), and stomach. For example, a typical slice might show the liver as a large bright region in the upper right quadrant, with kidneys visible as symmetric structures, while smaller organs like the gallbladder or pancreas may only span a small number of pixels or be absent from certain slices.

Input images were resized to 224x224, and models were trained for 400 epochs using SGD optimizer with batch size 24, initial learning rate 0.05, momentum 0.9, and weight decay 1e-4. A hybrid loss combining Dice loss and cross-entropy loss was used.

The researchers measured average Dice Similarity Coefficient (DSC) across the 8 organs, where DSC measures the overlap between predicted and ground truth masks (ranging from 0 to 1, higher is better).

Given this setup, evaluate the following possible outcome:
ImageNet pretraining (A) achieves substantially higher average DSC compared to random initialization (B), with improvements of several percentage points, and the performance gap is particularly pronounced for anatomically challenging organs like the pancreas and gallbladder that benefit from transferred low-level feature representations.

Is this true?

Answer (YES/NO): NO